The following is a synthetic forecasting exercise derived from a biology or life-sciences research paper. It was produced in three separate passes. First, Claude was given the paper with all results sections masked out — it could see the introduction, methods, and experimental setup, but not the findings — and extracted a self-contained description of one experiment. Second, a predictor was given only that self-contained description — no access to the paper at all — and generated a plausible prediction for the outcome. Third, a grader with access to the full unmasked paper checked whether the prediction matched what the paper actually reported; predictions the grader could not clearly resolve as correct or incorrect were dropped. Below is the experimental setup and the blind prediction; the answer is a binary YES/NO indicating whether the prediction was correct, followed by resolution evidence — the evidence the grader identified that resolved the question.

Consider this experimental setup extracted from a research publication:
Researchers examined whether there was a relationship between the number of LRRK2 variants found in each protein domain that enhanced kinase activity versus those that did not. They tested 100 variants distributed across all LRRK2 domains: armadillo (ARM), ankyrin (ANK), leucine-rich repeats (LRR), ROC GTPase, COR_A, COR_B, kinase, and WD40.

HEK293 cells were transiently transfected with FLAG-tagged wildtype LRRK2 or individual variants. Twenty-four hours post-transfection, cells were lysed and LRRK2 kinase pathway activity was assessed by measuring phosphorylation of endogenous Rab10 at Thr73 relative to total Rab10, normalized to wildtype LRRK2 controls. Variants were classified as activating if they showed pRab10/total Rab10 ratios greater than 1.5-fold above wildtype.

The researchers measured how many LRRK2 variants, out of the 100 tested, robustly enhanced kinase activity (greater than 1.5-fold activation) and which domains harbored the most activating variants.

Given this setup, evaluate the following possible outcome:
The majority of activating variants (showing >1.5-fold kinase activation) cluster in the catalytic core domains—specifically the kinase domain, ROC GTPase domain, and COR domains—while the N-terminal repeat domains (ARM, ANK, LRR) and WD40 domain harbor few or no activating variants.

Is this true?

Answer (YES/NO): YES